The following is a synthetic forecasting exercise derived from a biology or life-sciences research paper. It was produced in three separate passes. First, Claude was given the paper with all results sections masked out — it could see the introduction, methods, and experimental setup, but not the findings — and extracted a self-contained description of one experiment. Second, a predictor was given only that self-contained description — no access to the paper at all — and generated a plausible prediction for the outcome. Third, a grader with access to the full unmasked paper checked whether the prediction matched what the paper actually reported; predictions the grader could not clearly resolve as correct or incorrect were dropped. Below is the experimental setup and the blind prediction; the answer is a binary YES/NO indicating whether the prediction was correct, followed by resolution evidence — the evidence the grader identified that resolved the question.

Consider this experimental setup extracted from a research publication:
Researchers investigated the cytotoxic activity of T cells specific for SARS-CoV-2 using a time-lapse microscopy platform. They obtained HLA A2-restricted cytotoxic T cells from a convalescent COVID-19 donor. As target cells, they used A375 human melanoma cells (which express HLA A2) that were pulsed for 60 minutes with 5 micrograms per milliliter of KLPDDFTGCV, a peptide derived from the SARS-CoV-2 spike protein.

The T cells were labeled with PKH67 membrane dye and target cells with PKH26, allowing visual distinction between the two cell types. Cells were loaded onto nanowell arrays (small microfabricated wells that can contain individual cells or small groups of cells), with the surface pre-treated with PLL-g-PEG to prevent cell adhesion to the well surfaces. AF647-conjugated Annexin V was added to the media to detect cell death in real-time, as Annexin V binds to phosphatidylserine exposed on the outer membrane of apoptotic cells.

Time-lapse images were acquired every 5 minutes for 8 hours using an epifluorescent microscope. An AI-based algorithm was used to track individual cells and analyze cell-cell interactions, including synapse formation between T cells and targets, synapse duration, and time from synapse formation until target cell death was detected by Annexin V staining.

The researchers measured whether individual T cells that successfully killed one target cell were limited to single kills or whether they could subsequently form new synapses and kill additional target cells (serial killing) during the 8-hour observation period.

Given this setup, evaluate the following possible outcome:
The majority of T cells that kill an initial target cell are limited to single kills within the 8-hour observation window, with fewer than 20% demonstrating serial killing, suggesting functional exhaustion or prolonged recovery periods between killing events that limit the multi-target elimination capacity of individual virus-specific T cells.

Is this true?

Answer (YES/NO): NO